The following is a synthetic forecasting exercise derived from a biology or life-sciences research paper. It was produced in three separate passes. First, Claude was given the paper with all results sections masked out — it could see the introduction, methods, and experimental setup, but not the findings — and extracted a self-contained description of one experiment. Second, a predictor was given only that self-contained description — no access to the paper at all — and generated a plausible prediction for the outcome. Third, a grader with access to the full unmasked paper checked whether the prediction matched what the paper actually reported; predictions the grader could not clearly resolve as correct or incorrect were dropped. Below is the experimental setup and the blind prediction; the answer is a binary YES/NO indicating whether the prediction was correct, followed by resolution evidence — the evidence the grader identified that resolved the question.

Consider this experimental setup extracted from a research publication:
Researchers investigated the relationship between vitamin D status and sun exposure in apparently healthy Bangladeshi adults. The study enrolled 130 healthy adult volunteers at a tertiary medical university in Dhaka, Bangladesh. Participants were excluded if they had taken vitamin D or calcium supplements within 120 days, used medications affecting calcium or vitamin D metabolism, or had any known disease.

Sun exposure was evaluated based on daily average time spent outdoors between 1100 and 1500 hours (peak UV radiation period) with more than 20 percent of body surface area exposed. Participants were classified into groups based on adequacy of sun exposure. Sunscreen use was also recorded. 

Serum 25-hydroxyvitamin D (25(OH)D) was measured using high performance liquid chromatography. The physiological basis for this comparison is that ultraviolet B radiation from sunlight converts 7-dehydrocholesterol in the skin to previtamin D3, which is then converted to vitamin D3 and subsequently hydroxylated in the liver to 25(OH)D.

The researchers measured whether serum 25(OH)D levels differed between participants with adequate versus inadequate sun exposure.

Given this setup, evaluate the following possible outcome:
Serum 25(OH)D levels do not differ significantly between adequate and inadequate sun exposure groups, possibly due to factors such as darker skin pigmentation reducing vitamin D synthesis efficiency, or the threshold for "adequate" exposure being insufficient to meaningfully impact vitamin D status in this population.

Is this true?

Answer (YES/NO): NO